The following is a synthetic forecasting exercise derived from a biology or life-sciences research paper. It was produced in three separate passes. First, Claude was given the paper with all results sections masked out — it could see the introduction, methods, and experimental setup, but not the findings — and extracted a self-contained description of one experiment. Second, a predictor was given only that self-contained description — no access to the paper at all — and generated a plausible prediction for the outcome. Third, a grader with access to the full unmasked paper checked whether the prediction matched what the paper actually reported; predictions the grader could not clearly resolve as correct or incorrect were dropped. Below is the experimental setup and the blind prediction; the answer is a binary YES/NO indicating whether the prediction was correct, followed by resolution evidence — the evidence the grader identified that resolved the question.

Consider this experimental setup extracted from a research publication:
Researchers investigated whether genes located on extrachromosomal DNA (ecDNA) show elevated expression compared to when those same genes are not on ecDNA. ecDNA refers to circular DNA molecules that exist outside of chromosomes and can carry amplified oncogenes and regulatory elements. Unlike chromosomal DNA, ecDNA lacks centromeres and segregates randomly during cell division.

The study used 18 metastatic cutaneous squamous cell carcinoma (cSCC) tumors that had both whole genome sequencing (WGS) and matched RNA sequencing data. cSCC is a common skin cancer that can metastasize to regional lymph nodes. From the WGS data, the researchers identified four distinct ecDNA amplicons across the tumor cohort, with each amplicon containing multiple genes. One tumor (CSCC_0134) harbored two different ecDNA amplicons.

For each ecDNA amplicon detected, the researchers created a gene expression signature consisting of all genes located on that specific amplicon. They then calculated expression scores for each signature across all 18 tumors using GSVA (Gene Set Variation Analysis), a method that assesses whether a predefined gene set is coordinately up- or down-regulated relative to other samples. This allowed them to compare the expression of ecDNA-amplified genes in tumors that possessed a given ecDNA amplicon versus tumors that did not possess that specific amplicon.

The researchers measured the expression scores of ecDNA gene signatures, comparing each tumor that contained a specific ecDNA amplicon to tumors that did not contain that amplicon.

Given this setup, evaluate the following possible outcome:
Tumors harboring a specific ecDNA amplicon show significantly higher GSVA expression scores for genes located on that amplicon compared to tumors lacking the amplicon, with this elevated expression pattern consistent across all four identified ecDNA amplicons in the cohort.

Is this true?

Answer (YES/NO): NO